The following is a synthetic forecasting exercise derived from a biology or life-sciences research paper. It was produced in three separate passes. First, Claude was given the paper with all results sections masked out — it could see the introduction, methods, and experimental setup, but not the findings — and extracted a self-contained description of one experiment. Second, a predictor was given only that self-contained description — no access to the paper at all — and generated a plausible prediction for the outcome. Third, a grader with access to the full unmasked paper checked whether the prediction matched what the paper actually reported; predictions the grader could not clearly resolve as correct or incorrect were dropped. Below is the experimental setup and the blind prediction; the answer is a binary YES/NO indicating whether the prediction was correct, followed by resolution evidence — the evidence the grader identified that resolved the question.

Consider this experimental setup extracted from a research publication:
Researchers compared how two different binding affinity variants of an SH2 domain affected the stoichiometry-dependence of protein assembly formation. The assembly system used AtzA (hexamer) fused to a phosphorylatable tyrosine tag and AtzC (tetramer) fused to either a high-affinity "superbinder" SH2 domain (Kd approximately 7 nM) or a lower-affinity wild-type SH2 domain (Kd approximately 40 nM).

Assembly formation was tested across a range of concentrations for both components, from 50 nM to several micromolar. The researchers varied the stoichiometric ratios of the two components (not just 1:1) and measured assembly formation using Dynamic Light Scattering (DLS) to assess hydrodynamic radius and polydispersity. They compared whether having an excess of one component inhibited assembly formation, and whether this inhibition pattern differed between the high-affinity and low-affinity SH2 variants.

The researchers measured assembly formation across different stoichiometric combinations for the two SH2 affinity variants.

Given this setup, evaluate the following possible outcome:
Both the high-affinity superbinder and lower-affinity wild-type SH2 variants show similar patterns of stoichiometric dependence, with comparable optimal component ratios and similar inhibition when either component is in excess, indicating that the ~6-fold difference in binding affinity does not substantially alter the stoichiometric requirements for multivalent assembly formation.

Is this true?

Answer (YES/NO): NO